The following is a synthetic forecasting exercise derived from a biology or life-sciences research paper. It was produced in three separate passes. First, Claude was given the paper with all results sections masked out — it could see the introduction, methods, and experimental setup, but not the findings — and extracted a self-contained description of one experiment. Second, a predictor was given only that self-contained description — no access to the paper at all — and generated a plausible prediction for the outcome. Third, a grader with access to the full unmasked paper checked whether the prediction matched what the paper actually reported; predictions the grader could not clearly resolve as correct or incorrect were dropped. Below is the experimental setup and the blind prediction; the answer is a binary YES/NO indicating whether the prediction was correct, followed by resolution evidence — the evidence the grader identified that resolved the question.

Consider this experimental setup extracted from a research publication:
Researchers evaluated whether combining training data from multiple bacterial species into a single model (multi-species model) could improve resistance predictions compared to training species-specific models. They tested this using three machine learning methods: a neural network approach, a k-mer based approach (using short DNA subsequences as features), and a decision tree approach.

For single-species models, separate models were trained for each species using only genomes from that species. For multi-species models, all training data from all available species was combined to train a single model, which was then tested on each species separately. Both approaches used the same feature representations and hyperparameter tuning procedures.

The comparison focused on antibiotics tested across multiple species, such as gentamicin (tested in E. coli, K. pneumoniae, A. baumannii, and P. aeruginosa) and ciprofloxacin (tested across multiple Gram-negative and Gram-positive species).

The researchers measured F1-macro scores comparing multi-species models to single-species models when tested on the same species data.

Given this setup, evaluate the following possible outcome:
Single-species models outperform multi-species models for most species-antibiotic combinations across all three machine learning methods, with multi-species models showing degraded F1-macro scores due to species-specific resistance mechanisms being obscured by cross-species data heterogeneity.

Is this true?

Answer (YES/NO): YES